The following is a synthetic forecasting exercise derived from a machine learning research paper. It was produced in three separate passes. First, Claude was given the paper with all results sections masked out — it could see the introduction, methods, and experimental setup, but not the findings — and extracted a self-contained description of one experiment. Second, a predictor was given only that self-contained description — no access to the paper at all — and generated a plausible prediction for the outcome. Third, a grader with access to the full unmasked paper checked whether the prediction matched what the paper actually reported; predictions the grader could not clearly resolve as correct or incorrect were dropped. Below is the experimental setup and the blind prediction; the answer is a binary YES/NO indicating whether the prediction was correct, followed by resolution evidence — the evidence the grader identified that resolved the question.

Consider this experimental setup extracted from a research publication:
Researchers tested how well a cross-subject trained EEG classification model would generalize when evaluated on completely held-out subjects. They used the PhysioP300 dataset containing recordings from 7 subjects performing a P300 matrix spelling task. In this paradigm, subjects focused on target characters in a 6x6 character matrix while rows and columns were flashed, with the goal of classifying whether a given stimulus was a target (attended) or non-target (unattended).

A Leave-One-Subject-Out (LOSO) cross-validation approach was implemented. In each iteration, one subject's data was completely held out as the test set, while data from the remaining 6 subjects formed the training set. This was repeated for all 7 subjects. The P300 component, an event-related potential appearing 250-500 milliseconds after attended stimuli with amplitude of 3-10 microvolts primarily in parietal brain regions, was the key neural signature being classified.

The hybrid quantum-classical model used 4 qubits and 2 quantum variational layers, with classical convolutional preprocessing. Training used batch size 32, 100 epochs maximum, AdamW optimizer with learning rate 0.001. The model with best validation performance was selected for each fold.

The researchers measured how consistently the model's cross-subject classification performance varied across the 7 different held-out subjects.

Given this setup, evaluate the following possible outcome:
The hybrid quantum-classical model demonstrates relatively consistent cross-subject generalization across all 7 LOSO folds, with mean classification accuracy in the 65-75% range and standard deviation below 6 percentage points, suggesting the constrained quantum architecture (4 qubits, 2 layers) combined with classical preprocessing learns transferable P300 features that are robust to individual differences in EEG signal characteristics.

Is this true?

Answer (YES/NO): NO